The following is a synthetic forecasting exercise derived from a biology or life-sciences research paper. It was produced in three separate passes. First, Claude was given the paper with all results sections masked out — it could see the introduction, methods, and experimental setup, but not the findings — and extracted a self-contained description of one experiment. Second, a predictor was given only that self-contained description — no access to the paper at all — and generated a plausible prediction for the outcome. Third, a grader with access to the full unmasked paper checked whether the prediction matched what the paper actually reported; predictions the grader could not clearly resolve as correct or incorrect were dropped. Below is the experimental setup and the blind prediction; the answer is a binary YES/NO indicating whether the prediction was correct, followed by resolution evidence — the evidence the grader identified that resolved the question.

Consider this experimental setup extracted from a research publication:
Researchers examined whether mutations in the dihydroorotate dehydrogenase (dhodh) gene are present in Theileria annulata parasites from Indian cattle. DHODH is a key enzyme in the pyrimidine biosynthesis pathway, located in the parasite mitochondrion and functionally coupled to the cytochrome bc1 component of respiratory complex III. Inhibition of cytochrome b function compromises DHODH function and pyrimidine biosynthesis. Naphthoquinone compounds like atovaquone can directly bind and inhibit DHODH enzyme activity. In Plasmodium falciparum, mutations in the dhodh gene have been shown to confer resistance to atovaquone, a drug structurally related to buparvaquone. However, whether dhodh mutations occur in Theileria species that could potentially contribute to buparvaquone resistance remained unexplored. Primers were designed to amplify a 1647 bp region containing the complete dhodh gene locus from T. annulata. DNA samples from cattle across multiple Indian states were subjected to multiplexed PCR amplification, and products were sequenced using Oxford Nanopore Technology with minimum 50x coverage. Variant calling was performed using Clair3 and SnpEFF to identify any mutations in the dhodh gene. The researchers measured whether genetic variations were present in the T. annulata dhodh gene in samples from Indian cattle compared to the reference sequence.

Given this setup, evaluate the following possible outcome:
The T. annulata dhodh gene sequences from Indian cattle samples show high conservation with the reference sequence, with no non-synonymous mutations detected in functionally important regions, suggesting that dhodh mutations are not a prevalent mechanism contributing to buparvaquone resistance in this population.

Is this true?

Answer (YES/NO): NO